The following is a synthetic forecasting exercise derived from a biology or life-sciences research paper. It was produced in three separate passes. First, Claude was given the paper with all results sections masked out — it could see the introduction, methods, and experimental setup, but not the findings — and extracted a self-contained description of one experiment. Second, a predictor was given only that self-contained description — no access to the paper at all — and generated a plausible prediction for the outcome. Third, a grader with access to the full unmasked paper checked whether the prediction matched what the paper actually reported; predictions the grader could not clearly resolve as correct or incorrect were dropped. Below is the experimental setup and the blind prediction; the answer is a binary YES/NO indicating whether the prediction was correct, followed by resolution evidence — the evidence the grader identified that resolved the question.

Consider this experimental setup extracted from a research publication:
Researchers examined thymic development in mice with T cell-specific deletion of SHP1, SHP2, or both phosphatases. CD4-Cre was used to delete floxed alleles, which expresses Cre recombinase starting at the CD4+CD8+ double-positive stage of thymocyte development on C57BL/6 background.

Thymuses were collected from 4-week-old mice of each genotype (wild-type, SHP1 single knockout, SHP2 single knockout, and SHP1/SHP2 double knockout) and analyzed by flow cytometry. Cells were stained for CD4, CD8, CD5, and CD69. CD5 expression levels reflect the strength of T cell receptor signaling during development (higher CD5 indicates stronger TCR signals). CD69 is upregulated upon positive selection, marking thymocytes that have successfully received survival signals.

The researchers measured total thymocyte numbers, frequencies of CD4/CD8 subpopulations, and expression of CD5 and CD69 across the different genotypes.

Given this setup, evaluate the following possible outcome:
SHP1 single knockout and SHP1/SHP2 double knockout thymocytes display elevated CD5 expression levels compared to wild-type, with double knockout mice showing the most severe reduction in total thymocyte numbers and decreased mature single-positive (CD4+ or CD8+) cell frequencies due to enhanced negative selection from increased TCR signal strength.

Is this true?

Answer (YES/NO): NO